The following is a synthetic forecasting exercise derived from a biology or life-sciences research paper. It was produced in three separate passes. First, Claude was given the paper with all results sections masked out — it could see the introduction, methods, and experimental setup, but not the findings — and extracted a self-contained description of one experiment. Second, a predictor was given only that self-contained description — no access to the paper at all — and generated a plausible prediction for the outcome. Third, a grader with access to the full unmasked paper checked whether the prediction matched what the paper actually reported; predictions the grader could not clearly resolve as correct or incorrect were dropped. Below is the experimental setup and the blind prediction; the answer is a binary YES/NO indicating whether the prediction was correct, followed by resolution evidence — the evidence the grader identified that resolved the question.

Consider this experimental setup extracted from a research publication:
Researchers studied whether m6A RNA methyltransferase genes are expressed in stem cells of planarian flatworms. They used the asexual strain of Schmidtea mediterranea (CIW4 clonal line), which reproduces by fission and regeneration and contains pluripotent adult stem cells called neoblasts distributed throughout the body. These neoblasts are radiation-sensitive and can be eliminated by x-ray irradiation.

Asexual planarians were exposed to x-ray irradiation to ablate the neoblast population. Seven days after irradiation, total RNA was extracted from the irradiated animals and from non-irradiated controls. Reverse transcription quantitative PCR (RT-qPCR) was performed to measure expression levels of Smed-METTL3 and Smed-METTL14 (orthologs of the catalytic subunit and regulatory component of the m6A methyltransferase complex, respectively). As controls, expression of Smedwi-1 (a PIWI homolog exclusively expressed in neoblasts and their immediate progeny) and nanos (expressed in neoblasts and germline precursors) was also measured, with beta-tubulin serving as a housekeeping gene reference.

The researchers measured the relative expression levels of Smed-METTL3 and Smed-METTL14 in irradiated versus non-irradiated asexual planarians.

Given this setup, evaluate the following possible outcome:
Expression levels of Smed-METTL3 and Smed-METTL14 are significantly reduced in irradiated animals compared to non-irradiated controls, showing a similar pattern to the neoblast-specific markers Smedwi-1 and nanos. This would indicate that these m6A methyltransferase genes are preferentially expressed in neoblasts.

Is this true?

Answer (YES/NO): NO